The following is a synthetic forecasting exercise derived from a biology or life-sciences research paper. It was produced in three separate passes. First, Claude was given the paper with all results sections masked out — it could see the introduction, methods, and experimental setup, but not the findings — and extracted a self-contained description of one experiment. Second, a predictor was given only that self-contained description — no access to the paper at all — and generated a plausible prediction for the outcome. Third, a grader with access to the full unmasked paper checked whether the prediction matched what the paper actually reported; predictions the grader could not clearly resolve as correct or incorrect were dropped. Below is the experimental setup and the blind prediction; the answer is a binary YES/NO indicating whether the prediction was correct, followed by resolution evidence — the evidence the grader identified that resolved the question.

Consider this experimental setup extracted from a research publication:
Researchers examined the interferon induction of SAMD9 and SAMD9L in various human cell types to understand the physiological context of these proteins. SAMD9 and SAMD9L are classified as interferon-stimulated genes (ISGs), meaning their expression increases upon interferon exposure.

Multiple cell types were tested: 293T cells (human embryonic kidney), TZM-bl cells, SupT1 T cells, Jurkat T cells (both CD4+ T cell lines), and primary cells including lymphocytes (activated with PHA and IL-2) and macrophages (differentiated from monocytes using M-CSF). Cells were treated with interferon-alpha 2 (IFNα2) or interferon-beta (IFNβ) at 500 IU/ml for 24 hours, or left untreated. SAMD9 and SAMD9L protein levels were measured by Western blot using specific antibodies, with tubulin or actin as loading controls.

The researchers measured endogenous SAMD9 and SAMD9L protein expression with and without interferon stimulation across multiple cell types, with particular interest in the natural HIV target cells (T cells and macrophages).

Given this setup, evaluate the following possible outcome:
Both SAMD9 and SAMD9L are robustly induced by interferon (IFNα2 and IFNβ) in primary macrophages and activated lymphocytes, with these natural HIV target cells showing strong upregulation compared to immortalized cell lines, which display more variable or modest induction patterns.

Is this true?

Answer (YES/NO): NO